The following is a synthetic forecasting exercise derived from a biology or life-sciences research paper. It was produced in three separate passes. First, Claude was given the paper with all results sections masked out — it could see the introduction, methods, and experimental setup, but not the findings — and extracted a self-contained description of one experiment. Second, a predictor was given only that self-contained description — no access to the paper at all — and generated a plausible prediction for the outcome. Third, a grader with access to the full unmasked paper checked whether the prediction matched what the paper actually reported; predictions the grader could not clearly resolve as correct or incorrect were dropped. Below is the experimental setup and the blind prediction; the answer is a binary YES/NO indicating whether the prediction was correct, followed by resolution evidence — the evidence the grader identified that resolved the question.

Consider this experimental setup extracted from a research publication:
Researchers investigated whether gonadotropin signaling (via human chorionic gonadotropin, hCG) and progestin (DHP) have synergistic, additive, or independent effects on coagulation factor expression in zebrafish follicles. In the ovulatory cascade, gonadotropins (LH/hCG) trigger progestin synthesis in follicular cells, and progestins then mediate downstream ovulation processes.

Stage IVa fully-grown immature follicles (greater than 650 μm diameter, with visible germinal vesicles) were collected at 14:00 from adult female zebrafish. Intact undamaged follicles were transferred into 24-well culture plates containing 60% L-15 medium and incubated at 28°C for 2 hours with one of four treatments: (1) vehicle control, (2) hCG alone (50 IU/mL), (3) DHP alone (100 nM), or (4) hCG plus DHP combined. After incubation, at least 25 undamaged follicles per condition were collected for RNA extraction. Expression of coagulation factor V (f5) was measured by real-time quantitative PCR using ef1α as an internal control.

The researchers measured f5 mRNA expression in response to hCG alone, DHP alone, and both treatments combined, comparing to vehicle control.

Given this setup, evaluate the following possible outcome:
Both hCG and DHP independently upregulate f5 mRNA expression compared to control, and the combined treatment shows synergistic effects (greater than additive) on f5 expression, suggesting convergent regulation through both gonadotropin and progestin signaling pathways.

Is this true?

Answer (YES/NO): YES